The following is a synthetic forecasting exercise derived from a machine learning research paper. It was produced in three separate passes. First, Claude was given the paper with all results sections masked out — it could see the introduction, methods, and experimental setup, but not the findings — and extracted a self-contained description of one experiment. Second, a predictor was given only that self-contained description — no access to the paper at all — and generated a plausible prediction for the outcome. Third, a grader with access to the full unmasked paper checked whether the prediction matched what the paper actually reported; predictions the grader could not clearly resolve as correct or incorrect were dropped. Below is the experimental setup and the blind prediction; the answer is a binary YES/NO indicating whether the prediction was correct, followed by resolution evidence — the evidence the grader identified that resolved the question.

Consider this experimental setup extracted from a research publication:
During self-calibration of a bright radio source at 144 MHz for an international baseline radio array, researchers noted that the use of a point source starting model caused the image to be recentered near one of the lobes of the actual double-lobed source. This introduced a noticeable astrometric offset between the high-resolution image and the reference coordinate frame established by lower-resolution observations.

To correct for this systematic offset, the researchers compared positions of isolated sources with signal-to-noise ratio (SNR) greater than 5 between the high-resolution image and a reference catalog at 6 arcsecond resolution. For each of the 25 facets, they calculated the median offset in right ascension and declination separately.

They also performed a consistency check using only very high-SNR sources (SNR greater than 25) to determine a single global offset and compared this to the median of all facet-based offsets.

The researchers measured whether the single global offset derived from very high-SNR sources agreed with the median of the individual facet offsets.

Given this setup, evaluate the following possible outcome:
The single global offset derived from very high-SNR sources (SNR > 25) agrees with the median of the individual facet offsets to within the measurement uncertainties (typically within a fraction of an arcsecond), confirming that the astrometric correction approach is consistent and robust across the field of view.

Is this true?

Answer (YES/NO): YES